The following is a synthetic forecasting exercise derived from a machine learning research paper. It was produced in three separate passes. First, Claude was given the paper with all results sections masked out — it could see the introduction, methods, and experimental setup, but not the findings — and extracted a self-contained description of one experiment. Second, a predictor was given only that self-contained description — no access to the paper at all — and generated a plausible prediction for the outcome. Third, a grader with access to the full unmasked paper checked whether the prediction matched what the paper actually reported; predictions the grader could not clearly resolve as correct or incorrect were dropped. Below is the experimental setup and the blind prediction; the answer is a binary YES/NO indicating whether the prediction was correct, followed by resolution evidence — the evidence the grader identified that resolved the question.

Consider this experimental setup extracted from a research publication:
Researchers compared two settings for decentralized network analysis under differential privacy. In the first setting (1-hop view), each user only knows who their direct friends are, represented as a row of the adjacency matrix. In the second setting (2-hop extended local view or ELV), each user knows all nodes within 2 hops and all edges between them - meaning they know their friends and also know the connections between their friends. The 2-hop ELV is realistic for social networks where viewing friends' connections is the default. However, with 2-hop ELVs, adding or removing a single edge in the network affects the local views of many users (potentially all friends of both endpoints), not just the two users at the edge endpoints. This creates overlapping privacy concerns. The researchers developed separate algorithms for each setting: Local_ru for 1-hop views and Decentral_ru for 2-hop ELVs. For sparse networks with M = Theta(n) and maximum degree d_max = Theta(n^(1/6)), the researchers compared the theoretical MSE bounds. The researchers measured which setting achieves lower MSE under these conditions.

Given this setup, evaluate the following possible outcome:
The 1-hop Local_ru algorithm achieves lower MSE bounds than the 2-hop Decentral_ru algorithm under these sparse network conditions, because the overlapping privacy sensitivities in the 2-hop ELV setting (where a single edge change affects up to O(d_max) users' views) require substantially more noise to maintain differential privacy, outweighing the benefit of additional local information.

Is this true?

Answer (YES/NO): NO